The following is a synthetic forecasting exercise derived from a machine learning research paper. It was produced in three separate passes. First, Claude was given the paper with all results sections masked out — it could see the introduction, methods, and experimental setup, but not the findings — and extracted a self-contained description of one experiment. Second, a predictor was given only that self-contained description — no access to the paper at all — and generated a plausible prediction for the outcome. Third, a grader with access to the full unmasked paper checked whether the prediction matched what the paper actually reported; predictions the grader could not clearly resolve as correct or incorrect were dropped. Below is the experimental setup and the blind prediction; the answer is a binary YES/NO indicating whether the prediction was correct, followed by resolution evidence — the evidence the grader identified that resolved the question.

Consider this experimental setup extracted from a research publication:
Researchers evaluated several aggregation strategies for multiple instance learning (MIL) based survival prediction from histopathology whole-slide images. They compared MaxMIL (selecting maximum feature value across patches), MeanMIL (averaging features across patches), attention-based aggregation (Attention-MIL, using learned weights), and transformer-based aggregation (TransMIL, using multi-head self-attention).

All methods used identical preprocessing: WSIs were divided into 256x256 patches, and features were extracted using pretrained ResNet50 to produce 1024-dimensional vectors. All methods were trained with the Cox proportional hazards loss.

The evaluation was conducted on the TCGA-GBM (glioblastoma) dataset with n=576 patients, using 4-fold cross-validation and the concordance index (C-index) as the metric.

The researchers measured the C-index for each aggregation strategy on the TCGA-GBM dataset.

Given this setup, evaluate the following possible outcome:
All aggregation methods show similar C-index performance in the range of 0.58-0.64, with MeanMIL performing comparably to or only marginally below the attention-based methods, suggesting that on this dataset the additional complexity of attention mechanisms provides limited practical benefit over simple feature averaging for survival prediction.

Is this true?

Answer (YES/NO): NO